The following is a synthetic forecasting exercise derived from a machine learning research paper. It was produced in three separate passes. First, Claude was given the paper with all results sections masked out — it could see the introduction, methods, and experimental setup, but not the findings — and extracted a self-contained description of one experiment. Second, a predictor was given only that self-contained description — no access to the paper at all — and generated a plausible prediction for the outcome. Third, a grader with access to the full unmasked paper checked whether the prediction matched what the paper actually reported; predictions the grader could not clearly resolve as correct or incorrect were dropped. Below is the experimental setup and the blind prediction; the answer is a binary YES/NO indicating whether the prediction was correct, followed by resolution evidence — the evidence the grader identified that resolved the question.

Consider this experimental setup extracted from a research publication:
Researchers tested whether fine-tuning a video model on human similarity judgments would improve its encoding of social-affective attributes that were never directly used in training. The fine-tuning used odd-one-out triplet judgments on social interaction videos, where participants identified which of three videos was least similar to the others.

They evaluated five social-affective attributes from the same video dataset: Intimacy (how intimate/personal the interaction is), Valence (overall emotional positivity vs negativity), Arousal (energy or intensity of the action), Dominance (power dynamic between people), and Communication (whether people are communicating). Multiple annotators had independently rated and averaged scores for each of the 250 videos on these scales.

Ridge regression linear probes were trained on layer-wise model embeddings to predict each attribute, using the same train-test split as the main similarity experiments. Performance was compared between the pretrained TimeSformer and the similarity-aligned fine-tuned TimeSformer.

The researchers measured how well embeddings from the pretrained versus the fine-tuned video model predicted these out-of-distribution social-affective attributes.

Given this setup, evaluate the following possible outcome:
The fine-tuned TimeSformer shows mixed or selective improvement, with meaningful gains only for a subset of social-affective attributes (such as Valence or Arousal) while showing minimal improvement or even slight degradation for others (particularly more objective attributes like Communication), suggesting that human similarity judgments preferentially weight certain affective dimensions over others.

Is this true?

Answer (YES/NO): NO